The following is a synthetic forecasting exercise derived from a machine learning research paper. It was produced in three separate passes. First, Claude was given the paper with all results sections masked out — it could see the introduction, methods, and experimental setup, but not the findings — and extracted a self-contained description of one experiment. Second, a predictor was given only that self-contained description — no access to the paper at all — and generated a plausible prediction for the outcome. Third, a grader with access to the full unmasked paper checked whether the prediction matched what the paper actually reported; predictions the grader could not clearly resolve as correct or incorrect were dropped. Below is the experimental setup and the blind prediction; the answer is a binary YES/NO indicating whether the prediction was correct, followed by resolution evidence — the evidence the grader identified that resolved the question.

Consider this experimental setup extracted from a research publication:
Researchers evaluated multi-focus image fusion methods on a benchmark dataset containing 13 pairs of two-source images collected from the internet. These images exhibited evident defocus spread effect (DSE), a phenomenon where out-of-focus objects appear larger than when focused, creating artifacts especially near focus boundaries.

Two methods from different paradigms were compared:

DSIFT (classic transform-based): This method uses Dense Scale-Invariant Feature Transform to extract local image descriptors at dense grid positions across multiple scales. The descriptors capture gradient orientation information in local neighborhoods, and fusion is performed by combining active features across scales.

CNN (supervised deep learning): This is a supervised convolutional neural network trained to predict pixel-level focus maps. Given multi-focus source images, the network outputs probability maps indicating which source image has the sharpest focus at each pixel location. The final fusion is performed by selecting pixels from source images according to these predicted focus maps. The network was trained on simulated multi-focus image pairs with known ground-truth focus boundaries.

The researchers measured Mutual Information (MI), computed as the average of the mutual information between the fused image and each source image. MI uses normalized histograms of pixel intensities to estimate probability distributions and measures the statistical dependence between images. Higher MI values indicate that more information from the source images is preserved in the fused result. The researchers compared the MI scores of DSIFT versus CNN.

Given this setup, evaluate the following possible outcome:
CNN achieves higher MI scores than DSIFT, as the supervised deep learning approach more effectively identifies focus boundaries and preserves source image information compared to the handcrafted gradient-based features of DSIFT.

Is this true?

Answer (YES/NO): NO